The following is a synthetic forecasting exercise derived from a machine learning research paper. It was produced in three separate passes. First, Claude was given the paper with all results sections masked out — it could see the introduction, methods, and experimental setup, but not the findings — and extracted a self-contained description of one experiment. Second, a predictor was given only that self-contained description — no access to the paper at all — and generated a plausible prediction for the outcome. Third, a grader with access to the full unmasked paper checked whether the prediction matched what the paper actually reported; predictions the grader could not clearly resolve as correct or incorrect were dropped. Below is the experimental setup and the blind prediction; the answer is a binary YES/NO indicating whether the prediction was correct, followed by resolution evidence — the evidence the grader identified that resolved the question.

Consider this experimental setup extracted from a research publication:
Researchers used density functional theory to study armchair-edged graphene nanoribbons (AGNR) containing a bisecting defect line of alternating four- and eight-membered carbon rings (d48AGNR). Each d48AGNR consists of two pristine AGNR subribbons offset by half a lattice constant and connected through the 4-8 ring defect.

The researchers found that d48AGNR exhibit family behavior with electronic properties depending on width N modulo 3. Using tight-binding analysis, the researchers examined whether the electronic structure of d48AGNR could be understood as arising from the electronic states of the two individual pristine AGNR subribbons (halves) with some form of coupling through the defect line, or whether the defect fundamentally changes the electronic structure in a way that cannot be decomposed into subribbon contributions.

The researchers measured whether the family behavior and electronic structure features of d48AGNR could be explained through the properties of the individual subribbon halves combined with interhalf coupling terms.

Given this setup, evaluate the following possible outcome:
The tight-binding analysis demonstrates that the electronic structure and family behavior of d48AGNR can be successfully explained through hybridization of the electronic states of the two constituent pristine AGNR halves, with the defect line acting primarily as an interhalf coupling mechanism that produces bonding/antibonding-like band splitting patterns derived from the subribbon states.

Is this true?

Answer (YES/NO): YES